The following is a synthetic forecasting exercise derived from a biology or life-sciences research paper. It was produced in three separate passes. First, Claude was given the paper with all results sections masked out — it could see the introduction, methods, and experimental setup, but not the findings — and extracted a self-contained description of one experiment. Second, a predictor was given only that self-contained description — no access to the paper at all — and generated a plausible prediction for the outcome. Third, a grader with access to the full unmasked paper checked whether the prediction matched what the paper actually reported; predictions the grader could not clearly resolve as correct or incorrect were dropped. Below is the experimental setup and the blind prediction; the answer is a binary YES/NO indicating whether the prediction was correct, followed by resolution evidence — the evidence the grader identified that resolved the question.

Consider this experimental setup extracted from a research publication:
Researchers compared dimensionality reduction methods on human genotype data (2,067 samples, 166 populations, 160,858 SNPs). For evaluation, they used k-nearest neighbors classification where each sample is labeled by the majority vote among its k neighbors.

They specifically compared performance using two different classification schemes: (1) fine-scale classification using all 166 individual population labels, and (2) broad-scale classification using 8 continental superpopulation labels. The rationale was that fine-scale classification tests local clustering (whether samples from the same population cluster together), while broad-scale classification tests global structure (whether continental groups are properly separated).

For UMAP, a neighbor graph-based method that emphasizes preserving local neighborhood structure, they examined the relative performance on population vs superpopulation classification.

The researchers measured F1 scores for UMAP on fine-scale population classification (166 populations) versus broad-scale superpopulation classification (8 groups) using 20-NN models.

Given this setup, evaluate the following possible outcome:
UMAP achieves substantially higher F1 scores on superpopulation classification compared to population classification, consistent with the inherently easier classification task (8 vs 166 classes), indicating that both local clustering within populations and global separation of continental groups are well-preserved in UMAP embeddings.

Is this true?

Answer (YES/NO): NO